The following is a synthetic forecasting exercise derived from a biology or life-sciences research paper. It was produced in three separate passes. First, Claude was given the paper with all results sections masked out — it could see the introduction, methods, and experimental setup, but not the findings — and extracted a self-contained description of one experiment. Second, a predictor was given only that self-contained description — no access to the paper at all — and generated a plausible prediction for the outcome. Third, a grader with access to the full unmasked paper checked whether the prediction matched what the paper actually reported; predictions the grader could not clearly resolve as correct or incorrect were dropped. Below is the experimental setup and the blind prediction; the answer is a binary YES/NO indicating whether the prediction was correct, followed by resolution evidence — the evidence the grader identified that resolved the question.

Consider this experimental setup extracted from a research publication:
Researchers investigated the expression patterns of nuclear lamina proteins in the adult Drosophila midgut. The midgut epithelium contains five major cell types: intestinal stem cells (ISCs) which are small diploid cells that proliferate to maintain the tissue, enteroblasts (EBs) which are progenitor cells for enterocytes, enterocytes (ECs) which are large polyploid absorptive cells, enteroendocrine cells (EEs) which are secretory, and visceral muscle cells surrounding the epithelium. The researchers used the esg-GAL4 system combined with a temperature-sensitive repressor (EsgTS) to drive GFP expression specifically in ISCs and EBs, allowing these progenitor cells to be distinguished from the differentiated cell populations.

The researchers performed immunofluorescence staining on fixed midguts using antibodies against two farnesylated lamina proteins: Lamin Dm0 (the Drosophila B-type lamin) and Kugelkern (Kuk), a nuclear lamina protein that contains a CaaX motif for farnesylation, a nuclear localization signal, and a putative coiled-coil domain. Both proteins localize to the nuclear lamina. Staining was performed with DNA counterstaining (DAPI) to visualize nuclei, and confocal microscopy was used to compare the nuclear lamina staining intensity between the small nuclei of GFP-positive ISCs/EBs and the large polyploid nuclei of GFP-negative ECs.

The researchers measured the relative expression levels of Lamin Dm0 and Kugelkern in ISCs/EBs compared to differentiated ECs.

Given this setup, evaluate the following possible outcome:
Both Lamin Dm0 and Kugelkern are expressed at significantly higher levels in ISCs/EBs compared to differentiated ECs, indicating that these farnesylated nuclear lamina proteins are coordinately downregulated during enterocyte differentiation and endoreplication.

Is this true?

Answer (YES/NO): YES